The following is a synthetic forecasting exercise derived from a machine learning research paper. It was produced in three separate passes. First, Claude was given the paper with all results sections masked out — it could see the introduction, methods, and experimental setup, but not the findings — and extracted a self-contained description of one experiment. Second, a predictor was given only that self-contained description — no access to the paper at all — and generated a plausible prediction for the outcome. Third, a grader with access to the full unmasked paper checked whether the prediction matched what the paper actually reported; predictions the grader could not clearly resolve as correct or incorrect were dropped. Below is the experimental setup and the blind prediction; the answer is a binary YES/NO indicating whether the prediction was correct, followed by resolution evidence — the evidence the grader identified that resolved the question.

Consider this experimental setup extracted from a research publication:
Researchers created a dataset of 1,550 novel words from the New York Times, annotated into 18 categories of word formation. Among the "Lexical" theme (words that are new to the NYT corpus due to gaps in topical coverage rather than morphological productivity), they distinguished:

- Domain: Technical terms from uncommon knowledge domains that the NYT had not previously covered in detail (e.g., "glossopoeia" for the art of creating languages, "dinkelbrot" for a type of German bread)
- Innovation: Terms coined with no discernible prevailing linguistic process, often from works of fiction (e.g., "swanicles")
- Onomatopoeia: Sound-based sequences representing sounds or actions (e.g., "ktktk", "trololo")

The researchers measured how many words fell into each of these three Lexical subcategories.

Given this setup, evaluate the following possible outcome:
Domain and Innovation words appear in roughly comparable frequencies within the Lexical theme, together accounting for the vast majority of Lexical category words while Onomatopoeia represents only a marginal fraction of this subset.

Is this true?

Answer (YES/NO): NO